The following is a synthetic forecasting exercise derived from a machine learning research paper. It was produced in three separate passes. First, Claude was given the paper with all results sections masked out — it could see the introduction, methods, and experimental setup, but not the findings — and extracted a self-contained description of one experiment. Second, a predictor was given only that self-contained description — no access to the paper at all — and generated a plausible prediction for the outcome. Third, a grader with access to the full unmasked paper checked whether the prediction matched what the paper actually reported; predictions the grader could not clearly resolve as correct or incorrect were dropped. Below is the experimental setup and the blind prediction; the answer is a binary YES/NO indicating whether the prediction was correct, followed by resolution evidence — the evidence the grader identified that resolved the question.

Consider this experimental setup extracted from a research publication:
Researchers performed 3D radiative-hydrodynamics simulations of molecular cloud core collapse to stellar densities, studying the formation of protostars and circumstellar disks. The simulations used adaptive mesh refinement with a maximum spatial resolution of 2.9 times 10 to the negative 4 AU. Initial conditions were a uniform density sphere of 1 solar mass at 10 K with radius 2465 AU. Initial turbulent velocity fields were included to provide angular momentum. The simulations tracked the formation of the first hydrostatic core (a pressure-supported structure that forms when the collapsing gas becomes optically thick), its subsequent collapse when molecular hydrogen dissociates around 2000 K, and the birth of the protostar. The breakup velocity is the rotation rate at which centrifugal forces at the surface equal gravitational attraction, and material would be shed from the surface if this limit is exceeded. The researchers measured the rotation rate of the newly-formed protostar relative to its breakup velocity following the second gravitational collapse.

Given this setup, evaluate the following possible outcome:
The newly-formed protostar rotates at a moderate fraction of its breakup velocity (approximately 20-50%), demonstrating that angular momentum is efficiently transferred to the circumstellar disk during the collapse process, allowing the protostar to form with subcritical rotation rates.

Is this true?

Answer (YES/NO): NO